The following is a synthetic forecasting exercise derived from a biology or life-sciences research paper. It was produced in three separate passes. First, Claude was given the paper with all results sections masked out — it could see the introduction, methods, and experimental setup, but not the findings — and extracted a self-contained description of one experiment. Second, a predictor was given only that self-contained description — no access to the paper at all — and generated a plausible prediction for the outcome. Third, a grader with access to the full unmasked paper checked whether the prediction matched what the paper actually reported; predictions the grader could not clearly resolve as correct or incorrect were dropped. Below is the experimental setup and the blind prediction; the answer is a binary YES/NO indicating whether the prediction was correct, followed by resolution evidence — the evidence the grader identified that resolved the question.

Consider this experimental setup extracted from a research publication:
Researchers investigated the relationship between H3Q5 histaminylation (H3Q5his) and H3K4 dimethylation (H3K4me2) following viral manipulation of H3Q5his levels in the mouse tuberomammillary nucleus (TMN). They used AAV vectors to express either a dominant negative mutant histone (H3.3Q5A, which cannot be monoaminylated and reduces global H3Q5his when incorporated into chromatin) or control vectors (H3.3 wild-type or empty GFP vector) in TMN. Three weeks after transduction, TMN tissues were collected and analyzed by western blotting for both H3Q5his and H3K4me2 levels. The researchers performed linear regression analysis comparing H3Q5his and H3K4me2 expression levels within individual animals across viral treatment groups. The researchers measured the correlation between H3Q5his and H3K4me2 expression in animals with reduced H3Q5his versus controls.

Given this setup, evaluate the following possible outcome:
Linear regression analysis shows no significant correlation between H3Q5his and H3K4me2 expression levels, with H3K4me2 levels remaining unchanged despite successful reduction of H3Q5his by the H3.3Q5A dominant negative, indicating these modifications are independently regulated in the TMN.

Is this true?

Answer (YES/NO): NO